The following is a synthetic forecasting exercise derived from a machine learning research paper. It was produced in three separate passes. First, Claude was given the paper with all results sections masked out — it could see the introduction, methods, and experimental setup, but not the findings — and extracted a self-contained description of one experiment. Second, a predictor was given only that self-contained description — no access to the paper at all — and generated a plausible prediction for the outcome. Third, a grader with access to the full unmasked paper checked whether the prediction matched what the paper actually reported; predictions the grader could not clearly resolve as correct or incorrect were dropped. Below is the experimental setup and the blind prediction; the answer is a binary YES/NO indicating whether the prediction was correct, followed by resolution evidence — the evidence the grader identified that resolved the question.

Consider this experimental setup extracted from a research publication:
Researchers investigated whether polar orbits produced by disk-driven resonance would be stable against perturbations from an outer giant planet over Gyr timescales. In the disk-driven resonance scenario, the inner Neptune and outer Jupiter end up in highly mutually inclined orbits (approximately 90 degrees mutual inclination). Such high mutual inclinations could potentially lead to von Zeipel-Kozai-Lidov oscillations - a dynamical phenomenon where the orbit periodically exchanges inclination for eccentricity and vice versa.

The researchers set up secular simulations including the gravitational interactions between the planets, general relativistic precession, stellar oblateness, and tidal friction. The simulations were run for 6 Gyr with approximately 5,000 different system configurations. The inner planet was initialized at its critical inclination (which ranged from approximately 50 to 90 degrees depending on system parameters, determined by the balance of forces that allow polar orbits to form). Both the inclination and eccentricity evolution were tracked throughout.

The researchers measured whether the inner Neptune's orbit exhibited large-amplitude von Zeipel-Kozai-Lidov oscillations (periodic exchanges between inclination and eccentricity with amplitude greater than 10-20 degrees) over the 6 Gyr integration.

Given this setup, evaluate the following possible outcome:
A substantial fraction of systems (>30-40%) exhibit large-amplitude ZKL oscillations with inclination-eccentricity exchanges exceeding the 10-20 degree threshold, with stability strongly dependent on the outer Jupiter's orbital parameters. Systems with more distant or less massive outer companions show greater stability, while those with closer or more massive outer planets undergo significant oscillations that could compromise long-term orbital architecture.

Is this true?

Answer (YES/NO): NO